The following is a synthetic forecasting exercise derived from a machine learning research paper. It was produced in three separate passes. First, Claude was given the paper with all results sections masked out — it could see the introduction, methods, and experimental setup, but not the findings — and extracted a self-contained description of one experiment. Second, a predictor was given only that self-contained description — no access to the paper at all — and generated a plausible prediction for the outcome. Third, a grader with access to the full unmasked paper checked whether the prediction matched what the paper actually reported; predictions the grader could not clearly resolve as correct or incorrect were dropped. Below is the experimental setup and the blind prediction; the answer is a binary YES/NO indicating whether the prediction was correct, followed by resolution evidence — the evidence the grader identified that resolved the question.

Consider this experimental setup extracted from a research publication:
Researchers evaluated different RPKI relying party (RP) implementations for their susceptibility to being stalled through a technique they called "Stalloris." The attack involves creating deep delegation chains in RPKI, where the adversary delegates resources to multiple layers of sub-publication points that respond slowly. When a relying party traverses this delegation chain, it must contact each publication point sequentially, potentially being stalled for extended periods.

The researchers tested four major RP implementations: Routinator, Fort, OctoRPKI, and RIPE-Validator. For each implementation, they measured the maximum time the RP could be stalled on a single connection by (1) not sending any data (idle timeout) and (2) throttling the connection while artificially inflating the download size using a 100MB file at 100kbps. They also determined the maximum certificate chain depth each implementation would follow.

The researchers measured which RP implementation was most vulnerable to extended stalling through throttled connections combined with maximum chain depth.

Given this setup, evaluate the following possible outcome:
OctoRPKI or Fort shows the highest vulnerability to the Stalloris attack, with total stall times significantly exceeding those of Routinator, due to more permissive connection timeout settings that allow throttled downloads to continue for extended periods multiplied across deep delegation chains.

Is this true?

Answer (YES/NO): YES